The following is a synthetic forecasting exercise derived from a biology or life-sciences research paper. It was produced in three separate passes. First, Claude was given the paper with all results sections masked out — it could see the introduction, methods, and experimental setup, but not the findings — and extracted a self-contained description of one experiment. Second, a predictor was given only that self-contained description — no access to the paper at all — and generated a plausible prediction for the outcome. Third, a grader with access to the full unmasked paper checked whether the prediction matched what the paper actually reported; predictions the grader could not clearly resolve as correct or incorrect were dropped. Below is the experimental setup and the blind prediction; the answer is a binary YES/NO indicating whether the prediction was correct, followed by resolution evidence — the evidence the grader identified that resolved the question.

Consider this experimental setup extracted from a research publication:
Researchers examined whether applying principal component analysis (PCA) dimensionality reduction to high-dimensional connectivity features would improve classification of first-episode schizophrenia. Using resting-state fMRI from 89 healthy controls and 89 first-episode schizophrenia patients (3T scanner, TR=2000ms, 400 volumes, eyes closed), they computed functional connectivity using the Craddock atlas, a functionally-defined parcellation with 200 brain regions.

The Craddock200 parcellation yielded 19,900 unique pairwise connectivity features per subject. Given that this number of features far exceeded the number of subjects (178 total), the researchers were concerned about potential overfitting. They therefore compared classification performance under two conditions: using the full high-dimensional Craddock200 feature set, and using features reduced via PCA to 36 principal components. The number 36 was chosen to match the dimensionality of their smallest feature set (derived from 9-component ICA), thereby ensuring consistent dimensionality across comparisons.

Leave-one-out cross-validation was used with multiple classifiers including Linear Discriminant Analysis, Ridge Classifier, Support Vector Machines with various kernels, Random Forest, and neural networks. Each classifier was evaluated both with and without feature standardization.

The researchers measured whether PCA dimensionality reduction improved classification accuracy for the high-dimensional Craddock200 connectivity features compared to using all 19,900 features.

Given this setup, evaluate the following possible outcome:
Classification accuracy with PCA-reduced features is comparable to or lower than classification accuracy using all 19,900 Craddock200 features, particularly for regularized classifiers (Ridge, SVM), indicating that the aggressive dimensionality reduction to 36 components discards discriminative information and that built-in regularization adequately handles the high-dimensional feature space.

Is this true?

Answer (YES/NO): NO